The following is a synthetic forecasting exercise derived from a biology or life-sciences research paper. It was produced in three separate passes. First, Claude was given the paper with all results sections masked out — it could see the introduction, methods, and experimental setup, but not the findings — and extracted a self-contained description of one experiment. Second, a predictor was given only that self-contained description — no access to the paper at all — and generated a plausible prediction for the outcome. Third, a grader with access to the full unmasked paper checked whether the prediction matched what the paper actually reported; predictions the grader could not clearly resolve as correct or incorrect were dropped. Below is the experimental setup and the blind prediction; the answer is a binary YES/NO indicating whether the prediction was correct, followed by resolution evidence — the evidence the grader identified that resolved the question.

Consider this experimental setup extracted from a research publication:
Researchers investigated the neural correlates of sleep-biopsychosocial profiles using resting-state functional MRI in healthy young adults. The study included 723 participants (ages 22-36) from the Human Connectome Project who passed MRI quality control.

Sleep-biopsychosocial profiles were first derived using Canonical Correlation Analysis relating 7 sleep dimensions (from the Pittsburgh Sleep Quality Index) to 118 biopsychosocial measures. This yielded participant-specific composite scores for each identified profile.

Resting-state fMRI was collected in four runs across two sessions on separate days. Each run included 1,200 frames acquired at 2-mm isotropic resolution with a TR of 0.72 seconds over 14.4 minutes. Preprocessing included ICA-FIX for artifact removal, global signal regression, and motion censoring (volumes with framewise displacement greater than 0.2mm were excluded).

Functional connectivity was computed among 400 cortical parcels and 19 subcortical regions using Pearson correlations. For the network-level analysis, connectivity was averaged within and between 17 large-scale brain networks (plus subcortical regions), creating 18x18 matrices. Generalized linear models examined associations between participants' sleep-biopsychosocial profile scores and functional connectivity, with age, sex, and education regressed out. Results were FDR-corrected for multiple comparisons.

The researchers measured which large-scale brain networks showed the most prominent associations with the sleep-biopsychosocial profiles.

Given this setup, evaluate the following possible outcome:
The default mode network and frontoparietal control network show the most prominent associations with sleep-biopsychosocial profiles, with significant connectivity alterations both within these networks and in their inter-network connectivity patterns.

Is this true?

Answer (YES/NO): NO